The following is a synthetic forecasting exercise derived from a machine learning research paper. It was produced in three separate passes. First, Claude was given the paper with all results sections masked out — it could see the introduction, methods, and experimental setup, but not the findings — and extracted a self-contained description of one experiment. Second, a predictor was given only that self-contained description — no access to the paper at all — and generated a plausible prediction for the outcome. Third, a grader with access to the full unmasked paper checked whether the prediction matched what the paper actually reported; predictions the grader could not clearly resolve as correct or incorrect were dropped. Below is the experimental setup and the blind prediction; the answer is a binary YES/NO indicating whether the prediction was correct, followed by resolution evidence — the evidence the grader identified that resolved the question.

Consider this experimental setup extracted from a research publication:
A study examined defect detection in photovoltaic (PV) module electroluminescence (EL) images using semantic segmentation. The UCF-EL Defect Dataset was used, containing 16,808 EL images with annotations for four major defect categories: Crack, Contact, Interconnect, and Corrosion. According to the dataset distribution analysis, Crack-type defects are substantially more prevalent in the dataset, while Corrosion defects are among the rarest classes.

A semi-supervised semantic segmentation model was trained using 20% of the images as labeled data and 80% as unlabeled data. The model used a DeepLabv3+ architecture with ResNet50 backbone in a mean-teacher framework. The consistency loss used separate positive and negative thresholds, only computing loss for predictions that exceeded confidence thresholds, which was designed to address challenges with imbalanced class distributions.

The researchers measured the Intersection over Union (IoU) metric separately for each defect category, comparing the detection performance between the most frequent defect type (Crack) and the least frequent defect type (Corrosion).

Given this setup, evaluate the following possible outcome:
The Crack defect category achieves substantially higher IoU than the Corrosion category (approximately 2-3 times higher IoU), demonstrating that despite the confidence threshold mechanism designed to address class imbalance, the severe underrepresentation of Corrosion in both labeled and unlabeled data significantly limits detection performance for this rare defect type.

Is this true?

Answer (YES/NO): NO